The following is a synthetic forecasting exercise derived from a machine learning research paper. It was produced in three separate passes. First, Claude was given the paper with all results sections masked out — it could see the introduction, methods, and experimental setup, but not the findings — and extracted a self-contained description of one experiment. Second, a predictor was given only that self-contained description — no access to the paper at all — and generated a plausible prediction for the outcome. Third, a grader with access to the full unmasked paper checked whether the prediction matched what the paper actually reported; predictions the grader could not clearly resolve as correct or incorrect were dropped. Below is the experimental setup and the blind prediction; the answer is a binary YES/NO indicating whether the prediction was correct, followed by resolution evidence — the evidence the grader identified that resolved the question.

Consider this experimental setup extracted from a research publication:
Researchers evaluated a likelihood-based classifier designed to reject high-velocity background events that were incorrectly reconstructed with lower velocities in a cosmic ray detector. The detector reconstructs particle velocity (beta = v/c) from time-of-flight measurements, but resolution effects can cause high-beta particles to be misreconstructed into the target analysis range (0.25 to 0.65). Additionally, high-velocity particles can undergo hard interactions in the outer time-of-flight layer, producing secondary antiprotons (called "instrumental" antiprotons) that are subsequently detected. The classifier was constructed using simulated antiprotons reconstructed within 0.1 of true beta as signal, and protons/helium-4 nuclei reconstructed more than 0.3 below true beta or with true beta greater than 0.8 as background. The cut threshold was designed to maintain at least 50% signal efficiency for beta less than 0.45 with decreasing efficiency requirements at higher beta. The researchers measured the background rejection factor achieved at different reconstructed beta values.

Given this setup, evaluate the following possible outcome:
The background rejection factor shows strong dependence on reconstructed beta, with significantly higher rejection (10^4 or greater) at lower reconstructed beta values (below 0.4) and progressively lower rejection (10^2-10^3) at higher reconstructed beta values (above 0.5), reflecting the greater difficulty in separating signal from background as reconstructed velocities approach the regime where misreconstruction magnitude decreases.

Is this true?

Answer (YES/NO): NO